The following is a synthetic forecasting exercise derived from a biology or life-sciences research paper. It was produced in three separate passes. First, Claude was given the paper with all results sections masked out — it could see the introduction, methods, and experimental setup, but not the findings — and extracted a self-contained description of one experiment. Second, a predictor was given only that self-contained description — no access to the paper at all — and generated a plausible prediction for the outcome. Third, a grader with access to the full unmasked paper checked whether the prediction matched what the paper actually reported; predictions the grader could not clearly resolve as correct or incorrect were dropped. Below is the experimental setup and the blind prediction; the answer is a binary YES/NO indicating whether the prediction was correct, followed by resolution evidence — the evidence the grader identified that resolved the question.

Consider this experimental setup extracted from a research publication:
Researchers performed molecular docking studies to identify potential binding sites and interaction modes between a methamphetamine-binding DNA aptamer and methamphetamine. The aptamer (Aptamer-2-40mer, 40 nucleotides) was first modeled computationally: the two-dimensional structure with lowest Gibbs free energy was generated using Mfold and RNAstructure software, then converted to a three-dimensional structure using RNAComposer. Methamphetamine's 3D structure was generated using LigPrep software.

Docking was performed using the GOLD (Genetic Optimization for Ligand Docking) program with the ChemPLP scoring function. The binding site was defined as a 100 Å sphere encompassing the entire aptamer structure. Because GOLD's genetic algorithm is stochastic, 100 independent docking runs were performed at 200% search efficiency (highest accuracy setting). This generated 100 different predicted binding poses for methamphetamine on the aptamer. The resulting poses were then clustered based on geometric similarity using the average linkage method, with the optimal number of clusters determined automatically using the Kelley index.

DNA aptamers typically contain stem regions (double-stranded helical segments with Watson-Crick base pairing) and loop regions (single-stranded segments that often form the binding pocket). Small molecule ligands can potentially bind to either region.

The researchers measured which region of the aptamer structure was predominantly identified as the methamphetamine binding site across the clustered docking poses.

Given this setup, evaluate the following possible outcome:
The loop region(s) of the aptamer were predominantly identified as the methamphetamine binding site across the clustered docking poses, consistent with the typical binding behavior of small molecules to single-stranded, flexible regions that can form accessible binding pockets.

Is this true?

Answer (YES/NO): NO